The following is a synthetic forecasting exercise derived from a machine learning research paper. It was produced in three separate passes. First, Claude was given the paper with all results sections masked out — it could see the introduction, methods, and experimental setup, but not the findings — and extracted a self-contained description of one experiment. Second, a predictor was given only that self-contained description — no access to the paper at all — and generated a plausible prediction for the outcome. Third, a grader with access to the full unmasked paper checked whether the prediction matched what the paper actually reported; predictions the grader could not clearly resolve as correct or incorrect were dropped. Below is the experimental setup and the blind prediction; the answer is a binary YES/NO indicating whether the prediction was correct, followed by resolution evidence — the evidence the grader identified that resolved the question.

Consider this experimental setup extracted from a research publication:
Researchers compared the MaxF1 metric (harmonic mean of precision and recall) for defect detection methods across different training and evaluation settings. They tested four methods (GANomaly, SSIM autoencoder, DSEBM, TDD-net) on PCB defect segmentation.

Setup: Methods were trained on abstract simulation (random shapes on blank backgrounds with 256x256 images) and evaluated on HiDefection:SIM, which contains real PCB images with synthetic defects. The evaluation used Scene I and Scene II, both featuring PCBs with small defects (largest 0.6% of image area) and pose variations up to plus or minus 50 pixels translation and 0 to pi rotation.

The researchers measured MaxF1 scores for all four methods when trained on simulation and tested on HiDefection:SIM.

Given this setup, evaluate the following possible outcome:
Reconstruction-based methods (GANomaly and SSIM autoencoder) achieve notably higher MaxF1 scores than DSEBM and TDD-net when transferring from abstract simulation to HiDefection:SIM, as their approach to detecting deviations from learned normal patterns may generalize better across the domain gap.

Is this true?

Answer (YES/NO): NO